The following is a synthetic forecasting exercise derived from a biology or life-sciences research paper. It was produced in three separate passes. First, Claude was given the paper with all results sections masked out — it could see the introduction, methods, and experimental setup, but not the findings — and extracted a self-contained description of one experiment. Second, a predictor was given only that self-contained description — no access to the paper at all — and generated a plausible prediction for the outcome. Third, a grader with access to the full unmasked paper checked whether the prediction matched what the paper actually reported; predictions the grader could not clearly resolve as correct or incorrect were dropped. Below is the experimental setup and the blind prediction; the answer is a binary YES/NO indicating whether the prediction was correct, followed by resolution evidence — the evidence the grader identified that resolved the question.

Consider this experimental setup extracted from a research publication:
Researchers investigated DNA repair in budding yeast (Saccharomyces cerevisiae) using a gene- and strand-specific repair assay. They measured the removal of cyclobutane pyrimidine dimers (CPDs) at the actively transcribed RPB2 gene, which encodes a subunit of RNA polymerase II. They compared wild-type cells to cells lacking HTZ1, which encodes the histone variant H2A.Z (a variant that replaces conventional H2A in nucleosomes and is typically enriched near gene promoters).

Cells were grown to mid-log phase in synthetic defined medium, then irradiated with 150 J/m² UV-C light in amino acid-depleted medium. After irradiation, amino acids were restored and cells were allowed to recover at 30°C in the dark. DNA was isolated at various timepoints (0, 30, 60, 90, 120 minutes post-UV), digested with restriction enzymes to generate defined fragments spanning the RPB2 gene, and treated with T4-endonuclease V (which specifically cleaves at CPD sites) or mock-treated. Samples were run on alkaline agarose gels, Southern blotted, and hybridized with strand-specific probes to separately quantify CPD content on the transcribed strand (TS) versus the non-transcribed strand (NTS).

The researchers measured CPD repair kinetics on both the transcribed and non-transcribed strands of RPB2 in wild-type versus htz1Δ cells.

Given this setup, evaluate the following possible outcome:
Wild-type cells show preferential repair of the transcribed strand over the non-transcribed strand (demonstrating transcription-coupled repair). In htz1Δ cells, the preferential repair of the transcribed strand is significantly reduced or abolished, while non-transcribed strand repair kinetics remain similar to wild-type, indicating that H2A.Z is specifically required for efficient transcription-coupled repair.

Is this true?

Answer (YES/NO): YES